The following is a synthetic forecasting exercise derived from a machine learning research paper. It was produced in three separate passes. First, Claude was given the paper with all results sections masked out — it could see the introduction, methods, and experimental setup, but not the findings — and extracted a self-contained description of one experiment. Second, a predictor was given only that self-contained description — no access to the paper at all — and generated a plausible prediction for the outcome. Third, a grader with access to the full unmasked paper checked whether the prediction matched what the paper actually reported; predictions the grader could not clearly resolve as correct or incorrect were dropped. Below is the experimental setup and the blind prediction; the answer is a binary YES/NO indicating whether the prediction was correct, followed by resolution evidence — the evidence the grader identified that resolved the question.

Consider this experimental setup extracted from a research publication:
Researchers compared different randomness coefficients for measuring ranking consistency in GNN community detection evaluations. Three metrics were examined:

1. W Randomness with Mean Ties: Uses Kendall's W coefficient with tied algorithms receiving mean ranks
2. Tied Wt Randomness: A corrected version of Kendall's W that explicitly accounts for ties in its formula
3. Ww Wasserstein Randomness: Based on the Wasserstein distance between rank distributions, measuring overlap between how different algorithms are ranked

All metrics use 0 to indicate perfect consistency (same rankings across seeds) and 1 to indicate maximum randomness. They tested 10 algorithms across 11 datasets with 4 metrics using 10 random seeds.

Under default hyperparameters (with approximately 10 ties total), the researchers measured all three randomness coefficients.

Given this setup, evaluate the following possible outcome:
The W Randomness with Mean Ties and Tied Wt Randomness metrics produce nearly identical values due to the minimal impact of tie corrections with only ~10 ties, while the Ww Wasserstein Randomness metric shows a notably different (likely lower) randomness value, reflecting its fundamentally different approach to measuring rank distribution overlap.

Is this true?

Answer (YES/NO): YES